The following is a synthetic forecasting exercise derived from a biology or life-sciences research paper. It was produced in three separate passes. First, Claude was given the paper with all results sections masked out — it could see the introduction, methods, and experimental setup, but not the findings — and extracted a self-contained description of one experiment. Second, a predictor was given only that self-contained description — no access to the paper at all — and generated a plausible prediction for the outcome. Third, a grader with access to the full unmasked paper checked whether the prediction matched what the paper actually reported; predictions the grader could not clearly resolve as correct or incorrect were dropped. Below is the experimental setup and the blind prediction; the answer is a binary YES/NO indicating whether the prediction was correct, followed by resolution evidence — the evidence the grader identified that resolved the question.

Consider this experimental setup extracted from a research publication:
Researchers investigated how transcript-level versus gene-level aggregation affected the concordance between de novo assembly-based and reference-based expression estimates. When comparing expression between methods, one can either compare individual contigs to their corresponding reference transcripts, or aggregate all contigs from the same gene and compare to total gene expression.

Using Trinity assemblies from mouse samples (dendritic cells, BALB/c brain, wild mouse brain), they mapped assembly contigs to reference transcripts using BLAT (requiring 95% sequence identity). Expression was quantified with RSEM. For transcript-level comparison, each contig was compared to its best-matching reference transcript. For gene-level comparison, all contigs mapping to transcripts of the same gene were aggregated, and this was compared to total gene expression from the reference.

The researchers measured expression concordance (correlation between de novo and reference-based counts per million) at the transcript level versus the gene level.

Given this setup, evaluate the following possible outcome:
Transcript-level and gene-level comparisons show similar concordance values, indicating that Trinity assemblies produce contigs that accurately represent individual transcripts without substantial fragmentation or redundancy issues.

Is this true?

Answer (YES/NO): NO